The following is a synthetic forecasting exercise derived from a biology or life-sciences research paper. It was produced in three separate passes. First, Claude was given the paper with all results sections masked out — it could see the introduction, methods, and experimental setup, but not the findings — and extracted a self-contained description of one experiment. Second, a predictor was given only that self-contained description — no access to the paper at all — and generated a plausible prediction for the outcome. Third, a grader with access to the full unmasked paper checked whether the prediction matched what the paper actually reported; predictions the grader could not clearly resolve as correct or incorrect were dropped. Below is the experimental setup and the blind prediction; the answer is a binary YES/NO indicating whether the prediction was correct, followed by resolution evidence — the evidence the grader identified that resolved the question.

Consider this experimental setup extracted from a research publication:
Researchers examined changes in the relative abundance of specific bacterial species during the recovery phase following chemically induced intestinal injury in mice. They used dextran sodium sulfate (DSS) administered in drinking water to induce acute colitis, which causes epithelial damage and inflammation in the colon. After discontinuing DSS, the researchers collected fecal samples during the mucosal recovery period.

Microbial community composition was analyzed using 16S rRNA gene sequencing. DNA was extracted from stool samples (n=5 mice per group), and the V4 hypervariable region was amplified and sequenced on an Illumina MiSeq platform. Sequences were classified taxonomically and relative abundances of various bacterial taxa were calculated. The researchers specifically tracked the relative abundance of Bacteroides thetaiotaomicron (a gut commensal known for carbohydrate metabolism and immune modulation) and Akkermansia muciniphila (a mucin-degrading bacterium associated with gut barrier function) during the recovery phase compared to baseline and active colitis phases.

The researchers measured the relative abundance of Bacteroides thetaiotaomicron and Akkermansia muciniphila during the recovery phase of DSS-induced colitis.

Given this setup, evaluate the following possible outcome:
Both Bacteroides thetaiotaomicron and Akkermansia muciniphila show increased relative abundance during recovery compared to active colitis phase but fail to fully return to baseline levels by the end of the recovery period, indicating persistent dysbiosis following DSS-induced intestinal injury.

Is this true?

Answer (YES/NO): NO